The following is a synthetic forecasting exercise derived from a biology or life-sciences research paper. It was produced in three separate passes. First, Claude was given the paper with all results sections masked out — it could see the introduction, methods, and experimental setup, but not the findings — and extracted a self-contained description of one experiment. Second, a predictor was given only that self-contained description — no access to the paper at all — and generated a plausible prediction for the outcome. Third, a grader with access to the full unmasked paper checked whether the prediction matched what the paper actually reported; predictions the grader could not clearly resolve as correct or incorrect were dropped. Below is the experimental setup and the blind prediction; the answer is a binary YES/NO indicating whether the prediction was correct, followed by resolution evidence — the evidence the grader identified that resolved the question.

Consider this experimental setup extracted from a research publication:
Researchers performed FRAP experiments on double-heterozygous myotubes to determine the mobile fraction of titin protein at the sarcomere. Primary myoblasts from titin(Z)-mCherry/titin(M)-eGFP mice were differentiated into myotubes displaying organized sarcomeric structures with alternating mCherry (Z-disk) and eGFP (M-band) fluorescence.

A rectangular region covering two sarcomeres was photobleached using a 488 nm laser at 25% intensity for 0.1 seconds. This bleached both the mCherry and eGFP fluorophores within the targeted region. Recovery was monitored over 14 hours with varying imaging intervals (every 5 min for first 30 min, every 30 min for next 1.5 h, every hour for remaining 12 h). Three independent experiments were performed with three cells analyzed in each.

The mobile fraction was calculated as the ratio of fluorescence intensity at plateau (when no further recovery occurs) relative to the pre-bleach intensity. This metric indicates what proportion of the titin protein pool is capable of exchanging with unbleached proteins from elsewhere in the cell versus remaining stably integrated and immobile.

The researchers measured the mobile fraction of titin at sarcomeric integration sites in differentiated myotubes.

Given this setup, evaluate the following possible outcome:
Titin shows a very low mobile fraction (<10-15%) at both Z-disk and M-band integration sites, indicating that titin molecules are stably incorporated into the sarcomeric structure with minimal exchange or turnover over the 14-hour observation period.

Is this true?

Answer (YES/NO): NO